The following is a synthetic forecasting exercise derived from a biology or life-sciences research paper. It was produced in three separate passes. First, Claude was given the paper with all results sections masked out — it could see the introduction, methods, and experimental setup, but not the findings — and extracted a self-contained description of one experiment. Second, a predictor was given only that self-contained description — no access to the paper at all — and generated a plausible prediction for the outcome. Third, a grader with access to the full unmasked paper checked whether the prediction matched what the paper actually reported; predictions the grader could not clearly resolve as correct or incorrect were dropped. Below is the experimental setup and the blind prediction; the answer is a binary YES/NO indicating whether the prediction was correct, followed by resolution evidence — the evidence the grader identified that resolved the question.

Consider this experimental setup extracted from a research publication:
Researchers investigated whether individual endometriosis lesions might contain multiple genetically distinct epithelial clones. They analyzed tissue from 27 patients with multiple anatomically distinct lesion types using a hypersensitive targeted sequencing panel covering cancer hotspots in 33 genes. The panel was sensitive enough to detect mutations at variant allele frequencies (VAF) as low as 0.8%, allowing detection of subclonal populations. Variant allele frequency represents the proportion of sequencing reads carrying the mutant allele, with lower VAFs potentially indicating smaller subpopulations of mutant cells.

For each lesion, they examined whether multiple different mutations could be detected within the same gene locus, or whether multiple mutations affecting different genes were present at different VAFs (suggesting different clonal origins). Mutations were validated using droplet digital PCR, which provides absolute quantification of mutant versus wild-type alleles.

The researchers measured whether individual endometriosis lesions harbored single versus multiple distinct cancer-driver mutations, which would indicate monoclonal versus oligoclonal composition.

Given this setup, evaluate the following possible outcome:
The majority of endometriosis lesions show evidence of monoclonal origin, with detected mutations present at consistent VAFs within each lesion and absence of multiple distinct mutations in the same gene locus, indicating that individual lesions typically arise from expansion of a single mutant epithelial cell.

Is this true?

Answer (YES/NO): NO